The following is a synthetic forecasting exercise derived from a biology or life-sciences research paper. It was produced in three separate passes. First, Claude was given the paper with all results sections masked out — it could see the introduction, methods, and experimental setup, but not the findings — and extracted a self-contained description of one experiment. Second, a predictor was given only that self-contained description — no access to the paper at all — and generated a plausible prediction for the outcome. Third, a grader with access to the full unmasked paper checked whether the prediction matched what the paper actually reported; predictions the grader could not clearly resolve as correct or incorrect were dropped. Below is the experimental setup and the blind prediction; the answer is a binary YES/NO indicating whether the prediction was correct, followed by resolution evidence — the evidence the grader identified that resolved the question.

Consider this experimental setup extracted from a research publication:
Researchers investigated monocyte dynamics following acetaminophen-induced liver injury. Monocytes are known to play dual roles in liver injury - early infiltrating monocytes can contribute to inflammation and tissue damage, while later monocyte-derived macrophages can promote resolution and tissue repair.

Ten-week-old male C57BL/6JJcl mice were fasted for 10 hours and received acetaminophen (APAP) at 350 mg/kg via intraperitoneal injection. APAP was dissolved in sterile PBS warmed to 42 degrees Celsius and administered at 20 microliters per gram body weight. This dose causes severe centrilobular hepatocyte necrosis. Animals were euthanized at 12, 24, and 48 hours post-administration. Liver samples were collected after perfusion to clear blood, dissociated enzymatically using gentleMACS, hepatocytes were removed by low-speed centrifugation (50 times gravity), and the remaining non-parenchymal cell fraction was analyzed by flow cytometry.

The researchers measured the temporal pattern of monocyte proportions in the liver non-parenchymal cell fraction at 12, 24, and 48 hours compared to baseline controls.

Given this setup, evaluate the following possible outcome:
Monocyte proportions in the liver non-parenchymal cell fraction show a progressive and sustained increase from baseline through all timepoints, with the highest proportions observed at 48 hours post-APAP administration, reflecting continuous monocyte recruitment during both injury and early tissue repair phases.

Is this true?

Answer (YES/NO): NO